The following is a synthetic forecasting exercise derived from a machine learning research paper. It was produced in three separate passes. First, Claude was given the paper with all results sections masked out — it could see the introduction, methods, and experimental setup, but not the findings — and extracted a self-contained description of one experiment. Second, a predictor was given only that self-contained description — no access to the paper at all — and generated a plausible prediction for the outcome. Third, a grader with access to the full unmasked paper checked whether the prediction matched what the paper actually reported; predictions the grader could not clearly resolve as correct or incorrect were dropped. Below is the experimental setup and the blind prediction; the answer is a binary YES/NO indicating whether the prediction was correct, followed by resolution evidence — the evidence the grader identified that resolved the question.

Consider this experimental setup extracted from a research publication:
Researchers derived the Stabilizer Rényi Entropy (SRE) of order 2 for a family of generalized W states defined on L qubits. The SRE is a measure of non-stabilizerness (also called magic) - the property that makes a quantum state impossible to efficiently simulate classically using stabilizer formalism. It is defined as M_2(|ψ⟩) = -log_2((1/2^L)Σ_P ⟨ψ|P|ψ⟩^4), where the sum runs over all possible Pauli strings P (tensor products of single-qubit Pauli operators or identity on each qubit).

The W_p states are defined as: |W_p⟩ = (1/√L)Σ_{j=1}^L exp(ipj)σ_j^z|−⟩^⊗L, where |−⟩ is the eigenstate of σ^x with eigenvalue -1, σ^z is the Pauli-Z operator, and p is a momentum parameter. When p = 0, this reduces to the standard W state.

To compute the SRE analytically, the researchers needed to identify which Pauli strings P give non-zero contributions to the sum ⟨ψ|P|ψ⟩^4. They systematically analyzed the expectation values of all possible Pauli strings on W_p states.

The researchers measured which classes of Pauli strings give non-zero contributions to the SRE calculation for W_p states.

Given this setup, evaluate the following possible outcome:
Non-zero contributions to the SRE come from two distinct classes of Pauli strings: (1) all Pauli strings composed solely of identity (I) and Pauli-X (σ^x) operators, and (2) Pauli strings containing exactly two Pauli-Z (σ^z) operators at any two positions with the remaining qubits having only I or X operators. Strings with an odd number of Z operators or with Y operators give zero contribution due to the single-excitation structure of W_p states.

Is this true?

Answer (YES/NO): NO